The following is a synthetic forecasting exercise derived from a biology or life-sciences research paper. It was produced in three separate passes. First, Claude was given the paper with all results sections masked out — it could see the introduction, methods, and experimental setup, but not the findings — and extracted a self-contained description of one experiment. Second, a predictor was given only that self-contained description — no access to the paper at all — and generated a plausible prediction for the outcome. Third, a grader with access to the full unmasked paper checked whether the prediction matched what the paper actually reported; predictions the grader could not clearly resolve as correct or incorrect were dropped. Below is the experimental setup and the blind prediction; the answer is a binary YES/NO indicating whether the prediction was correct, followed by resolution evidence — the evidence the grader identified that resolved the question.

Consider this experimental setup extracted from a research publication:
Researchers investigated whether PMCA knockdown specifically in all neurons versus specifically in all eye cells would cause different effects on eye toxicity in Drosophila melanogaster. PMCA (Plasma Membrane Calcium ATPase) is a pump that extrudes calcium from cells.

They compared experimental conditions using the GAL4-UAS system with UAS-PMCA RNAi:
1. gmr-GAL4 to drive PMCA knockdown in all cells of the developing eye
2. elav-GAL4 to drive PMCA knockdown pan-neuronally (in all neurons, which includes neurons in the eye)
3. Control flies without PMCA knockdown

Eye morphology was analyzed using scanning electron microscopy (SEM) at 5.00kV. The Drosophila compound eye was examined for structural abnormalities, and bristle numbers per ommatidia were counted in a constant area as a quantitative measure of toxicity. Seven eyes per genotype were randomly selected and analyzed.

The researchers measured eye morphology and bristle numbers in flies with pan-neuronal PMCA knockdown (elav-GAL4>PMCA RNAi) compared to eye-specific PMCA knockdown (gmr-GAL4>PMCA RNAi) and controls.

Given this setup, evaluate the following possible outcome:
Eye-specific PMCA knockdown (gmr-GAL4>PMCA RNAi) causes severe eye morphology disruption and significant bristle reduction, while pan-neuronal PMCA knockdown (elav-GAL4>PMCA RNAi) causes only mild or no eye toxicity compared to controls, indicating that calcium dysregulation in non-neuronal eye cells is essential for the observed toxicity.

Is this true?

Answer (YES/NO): NO